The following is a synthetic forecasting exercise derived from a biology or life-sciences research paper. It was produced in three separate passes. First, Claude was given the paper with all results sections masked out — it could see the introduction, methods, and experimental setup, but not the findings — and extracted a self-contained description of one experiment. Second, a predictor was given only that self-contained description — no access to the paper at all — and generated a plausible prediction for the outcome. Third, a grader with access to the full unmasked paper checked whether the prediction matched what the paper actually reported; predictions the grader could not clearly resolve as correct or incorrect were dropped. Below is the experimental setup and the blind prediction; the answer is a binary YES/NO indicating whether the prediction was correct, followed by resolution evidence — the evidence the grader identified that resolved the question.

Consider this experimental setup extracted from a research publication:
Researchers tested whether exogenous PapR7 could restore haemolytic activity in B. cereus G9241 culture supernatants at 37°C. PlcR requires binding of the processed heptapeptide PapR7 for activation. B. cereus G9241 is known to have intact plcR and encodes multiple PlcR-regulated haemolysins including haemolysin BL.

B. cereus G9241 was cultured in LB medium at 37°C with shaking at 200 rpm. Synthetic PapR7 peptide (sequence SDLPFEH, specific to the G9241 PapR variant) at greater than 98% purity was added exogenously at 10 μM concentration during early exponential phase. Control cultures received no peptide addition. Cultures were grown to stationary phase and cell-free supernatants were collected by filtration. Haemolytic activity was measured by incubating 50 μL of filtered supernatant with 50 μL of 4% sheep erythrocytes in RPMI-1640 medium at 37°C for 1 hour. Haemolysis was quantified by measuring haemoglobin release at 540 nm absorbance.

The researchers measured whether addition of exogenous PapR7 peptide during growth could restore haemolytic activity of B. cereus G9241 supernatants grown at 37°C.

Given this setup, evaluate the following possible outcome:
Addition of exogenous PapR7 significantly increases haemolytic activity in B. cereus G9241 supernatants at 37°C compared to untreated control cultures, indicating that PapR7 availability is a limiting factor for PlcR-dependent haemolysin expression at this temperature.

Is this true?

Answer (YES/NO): YES